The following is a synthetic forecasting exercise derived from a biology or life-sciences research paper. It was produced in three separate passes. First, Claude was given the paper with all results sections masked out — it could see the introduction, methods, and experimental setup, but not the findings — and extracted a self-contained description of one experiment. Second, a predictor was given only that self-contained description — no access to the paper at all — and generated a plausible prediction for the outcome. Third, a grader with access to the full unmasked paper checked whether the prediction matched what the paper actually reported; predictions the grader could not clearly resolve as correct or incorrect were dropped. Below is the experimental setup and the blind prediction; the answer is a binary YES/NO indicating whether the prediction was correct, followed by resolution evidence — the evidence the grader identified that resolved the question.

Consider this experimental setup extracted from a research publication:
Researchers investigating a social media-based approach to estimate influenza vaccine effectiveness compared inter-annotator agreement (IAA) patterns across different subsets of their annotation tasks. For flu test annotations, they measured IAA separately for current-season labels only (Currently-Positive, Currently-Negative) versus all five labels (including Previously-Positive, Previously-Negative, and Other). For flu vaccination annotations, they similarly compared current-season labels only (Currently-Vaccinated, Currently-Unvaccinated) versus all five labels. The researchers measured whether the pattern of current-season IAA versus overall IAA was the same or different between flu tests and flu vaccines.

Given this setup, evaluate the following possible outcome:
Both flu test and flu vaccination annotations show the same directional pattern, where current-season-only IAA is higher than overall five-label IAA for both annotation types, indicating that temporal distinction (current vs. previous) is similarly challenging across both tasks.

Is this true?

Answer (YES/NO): NO